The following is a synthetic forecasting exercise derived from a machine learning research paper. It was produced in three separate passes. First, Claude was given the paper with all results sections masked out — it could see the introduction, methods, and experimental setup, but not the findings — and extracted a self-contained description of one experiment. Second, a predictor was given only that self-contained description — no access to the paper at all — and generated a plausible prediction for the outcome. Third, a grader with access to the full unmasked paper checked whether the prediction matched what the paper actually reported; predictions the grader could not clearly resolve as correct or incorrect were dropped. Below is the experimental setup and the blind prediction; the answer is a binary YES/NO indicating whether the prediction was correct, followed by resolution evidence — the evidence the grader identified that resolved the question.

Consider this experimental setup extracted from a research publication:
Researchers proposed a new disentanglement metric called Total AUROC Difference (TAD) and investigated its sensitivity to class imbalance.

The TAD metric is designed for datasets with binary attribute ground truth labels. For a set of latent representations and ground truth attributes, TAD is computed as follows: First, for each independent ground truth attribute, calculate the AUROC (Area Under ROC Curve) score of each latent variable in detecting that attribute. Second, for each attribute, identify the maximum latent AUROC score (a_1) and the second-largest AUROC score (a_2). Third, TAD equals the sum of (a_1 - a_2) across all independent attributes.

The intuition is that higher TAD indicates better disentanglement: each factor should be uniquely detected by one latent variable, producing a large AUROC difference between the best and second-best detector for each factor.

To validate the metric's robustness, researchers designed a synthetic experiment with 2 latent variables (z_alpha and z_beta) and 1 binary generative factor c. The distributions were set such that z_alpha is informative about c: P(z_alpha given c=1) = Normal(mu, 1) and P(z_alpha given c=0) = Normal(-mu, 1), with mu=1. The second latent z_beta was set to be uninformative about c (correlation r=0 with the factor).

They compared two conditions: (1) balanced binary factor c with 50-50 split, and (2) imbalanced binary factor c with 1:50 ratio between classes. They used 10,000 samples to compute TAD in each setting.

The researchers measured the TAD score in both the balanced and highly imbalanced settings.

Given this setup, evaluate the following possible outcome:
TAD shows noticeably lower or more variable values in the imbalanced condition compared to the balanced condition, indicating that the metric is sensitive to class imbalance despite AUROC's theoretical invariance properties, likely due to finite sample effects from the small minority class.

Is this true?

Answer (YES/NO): NO